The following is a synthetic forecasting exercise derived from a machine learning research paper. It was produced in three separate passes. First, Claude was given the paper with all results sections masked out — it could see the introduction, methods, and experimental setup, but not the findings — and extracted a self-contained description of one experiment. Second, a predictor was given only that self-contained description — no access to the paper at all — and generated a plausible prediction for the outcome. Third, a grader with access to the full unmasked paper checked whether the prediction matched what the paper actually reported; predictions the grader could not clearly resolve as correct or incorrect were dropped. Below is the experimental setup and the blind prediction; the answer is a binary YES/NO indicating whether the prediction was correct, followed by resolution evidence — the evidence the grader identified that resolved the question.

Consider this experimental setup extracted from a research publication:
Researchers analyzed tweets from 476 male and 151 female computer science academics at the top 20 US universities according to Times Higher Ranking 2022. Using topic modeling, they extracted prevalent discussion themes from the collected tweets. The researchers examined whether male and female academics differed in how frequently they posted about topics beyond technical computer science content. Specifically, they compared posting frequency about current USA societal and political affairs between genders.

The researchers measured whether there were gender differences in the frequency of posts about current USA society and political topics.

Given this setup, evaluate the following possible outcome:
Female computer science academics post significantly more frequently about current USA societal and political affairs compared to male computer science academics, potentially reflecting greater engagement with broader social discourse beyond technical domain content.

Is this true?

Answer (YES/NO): NO